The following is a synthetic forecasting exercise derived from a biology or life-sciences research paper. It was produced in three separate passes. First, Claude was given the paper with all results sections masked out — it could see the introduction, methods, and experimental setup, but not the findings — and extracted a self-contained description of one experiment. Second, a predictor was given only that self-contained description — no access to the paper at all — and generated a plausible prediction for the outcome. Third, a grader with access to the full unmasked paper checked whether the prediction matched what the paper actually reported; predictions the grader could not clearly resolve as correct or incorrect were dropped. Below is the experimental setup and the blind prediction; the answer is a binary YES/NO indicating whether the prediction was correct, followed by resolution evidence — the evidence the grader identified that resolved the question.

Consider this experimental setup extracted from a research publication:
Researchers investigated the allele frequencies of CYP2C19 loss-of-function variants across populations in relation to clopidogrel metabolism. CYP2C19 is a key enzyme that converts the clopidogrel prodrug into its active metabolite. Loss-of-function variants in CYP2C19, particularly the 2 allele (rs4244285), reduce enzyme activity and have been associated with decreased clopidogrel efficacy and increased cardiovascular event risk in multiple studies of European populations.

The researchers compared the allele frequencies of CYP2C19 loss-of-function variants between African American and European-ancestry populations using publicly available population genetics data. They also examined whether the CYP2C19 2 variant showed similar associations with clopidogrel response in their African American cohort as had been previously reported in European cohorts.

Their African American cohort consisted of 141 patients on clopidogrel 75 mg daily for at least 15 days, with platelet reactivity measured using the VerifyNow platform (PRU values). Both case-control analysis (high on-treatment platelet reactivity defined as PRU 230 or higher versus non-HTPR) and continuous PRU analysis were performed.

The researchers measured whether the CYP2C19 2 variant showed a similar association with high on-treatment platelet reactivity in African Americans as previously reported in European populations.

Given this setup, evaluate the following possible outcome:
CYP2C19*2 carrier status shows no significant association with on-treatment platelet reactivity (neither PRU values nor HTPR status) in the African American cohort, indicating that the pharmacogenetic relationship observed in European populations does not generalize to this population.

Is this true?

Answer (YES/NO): YES